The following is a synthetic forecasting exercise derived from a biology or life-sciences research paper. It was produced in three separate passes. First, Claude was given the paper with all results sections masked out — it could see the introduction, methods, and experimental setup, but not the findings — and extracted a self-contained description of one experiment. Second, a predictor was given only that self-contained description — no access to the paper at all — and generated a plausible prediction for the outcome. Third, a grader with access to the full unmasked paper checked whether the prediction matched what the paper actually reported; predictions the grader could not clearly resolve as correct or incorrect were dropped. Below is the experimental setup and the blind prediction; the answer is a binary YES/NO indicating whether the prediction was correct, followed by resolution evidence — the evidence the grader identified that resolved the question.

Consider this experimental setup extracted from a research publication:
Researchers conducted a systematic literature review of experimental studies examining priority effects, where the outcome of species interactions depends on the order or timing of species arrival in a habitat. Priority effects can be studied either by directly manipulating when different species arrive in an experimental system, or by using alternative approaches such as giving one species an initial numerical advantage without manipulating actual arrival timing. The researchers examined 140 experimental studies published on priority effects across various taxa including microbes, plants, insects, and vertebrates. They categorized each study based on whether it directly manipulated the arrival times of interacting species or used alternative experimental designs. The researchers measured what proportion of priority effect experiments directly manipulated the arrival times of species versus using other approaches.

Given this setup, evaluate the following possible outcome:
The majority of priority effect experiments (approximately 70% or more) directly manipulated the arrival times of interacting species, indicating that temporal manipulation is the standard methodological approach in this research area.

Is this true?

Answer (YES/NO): YES